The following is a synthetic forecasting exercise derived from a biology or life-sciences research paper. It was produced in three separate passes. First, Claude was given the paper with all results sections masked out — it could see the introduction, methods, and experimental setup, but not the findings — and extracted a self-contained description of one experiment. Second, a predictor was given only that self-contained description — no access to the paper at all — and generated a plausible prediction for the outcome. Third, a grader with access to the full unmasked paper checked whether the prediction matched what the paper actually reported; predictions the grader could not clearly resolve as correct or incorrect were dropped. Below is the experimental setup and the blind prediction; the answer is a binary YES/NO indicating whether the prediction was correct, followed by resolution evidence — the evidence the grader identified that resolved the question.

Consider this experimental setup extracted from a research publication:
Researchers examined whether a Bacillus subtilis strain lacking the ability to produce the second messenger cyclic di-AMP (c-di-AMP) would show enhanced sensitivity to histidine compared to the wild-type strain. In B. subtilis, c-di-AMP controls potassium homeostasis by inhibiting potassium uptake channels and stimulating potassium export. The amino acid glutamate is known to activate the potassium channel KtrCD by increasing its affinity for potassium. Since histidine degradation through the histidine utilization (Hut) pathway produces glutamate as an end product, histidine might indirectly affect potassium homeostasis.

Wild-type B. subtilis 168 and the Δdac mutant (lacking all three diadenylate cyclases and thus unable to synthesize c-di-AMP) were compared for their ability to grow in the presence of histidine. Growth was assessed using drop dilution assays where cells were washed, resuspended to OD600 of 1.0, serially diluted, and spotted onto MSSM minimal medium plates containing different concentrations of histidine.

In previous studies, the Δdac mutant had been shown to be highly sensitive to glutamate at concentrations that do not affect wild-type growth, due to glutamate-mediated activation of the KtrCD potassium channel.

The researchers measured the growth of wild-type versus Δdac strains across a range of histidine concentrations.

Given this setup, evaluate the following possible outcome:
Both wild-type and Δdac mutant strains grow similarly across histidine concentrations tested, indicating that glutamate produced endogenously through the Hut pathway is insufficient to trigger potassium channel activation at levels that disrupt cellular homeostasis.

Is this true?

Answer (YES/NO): NO